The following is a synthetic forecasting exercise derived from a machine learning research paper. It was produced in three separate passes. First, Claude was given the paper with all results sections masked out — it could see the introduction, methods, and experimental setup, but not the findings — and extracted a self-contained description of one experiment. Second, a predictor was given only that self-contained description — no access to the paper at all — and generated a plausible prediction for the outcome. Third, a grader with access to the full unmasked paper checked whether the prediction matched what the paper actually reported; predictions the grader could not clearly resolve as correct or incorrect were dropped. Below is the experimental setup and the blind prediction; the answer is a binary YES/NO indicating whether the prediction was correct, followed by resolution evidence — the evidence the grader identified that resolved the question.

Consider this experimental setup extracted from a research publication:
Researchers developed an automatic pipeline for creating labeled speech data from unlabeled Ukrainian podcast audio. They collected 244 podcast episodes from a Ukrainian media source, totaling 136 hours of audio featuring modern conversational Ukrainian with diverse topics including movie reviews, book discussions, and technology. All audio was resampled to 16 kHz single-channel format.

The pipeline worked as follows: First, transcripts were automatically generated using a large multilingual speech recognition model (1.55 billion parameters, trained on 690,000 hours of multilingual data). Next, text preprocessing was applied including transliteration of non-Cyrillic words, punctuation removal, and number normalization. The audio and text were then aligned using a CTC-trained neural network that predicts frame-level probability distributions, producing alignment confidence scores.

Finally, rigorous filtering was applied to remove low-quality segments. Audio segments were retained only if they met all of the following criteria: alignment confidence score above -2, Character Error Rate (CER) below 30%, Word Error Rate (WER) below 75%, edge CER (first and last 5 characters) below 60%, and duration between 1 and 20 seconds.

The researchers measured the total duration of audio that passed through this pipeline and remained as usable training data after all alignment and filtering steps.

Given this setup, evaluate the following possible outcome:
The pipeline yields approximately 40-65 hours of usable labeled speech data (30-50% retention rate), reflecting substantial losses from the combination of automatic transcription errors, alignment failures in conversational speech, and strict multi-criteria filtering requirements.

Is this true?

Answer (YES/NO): YES